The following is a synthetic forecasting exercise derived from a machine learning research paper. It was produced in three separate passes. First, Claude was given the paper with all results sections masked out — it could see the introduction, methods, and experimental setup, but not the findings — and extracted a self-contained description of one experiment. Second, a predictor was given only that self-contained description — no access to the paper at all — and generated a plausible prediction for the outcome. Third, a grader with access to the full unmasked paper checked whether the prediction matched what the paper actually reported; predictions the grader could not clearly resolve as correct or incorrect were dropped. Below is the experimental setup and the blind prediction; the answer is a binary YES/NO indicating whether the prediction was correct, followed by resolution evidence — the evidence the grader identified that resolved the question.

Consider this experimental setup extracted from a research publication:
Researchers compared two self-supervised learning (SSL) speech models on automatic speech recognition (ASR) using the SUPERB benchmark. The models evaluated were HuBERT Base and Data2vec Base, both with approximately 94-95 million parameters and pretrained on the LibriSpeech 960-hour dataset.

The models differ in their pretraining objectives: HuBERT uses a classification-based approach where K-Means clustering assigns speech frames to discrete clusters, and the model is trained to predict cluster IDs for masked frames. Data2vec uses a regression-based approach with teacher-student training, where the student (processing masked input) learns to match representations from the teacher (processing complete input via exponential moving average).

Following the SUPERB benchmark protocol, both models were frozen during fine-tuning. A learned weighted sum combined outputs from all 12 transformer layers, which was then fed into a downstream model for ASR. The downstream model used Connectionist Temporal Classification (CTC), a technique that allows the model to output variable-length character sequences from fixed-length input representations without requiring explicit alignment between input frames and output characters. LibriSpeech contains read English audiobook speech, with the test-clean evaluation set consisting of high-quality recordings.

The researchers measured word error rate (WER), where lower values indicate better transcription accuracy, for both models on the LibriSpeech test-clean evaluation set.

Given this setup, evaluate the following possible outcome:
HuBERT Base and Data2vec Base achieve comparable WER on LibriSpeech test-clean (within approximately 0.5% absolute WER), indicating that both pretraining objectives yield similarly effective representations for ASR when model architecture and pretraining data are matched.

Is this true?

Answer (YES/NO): NO